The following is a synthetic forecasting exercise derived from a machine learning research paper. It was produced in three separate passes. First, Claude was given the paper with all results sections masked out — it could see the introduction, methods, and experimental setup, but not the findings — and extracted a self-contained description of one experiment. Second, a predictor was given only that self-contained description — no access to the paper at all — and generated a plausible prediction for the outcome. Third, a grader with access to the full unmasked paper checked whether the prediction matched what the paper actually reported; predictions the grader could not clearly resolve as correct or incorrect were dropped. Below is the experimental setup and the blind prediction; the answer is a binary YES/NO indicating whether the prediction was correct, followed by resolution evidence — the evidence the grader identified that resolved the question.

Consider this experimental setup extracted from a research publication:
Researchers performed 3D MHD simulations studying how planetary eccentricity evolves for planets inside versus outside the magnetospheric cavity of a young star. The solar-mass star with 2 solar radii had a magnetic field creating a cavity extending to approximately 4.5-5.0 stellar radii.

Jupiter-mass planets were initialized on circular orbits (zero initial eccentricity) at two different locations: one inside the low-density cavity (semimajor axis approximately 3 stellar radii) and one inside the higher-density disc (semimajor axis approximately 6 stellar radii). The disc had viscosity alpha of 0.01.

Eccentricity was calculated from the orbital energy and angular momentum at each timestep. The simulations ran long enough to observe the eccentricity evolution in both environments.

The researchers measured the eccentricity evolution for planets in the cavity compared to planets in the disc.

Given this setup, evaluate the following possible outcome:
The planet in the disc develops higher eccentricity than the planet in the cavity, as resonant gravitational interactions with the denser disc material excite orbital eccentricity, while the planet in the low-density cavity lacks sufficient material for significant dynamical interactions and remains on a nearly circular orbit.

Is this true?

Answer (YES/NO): NO